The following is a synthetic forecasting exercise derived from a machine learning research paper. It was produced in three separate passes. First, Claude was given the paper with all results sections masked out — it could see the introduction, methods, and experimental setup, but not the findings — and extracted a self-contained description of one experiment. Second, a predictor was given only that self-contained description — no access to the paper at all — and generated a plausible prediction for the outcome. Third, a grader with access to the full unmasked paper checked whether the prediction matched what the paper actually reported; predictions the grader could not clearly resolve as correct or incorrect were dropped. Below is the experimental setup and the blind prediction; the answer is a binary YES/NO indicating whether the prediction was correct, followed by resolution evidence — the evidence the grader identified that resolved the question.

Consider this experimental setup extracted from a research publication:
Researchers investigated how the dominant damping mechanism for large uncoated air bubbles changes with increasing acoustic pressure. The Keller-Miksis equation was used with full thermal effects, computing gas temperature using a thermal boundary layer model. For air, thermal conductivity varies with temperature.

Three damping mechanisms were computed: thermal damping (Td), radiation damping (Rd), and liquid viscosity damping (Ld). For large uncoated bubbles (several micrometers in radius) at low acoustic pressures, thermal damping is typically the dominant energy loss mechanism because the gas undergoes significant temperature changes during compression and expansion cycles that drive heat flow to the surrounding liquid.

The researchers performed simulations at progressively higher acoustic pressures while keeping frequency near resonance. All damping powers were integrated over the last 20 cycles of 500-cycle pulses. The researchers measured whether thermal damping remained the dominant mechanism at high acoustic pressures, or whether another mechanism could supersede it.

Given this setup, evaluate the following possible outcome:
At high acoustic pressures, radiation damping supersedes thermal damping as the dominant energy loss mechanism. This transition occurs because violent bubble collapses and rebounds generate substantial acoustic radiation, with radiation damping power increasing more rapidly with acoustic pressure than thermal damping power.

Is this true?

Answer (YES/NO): YES